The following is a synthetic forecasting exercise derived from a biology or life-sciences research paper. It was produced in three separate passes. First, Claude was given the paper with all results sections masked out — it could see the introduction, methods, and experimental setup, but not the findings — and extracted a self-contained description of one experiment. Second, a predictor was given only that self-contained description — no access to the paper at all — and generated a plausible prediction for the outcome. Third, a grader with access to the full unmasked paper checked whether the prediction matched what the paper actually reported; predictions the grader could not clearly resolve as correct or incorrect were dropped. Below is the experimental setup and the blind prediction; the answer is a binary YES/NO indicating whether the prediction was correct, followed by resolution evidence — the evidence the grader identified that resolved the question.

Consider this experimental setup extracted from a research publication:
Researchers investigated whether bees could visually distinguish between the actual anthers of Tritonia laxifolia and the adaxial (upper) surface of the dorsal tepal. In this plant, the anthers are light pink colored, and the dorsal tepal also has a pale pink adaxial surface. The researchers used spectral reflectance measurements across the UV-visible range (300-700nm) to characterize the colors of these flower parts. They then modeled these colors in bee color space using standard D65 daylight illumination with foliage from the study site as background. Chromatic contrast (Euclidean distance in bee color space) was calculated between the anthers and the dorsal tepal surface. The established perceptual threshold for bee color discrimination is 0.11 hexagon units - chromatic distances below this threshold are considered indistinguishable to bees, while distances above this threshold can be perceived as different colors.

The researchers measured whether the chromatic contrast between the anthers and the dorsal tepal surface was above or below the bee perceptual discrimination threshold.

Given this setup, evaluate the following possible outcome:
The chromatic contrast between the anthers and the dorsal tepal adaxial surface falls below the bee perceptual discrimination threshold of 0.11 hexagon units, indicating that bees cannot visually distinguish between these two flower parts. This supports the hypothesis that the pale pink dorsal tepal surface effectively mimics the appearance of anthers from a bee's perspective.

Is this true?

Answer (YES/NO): YES